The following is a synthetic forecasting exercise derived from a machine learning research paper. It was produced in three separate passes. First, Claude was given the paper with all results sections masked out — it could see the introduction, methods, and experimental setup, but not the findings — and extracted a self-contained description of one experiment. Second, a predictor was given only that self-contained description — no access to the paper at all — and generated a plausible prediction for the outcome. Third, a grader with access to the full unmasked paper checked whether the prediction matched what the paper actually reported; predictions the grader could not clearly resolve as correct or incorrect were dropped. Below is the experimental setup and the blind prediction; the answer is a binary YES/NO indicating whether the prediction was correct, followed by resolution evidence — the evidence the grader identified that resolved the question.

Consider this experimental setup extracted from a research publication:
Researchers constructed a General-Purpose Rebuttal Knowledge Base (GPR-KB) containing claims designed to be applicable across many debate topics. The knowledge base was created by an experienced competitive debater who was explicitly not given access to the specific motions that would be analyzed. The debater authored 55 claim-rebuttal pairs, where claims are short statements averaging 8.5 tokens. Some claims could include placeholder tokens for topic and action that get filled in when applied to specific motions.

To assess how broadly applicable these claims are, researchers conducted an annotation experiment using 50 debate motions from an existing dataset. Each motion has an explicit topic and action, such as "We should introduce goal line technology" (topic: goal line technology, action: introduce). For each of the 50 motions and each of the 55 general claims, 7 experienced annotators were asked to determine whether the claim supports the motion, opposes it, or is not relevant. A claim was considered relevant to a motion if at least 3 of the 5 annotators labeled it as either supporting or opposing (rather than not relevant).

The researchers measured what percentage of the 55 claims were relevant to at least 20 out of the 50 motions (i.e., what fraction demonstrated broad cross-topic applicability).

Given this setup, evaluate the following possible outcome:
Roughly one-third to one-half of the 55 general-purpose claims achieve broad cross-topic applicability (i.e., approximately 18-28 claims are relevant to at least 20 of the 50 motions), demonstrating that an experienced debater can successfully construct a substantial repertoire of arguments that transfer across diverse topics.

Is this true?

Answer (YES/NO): NO